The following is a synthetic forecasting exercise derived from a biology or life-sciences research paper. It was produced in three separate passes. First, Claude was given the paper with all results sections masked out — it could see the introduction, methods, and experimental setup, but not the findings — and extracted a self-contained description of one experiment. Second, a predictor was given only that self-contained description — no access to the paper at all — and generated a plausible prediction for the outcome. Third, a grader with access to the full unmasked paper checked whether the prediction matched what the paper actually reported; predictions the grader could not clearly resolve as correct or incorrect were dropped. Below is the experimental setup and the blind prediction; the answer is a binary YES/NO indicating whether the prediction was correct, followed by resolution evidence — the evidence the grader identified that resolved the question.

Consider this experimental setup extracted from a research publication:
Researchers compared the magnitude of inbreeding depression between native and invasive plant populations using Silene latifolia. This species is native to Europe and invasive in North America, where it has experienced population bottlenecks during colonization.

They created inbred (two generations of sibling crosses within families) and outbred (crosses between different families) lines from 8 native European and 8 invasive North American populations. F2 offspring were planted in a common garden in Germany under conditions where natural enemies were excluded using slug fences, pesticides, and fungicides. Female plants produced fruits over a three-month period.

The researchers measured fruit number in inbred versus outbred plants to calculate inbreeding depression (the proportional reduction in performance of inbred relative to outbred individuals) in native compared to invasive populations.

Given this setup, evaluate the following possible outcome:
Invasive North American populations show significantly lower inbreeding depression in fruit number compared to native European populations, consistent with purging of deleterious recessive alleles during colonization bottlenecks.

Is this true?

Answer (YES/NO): YES